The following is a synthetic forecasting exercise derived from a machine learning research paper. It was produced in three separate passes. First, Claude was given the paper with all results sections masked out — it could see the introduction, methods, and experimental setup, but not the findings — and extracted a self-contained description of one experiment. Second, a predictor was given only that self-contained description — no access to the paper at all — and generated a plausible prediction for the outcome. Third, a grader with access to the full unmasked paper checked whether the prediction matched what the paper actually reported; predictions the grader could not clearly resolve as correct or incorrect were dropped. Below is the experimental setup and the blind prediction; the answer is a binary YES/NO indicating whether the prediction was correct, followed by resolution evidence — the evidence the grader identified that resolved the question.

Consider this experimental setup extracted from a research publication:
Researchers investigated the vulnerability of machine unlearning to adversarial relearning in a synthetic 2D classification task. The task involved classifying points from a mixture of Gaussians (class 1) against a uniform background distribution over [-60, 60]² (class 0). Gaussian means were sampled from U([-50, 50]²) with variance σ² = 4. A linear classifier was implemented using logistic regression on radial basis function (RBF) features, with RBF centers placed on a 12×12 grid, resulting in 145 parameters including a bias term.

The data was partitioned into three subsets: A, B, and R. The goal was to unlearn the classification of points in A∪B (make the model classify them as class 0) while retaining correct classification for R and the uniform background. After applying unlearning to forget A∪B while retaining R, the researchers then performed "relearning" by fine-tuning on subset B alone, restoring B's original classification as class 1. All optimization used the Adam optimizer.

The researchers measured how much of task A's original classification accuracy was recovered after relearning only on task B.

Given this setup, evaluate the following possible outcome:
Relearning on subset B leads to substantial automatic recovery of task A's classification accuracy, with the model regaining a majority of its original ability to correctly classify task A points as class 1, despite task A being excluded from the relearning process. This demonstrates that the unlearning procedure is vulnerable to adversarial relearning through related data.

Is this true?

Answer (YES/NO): YES